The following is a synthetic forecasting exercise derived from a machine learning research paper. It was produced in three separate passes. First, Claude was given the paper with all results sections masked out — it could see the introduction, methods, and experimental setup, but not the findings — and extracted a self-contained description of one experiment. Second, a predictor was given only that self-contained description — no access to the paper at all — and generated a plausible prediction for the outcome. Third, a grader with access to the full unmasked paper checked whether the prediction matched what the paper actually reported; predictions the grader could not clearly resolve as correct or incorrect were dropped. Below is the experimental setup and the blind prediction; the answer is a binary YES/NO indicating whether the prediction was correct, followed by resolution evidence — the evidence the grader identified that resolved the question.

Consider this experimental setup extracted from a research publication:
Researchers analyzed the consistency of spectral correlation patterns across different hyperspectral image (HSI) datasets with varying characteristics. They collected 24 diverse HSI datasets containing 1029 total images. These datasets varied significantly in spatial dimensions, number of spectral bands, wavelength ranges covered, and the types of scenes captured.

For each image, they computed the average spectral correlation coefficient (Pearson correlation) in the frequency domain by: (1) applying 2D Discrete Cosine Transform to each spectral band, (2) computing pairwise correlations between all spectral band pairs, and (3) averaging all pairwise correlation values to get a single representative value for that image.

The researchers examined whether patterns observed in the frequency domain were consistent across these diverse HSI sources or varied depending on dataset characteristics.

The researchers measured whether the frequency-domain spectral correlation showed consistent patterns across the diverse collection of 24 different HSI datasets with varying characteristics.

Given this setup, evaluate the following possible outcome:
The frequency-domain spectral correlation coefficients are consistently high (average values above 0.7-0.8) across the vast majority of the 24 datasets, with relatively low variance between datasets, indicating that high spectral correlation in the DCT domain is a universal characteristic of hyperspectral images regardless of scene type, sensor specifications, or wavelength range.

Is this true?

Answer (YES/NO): YES